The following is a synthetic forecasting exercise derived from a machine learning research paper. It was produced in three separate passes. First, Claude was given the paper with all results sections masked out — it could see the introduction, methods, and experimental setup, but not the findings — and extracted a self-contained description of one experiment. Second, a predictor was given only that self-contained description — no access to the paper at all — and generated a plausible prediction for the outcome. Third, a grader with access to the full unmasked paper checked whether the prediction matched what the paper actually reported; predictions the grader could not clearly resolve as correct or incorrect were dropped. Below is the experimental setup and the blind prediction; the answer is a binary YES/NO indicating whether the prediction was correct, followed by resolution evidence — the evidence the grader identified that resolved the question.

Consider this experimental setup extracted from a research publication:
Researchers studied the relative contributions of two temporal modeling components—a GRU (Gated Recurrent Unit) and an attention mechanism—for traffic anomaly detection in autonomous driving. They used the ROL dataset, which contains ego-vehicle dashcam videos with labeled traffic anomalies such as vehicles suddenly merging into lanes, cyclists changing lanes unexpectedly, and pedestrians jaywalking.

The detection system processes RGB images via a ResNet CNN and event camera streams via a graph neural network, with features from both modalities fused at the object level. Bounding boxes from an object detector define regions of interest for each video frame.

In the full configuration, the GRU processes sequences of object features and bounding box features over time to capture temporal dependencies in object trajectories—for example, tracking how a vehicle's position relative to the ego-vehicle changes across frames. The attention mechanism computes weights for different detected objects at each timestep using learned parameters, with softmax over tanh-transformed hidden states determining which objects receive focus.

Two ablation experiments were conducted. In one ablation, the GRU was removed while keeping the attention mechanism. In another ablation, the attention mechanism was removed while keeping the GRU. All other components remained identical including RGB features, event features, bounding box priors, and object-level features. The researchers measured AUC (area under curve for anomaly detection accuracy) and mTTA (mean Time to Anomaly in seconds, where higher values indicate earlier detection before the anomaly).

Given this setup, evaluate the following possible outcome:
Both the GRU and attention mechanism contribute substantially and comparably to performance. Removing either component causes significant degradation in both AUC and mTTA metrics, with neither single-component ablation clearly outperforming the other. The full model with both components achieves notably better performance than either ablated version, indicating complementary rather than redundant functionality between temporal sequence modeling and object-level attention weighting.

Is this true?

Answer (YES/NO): NO